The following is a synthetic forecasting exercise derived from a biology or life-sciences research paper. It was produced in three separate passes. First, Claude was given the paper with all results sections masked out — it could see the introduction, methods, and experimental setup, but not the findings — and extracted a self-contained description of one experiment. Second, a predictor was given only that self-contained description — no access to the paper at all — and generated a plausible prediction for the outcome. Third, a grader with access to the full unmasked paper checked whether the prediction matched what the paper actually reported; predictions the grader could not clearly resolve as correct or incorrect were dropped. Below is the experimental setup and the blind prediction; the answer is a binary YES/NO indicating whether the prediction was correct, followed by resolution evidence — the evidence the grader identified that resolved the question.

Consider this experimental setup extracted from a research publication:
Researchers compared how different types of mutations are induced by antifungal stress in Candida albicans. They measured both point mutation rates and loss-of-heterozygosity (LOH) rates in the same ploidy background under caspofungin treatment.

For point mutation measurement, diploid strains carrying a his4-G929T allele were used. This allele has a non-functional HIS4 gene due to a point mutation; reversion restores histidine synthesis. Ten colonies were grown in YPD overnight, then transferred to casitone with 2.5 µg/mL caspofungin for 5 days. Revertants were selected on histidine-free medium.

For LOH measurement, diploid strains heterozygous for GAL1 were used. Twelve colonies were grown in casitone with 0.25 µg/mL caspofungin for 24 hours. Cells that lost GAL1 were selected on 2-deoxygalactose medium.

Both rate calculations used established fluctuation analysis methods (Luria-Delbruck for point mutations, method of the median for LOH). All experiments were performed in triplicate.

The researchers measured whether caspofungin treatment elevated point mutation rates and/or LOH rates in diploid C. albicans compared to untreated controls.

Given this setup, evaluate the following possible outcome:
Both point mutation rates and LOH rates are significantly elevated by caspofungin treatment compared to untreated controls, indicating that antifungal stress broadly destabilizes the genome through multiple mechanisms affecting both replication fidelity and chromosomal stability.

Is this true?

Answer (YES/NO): NO